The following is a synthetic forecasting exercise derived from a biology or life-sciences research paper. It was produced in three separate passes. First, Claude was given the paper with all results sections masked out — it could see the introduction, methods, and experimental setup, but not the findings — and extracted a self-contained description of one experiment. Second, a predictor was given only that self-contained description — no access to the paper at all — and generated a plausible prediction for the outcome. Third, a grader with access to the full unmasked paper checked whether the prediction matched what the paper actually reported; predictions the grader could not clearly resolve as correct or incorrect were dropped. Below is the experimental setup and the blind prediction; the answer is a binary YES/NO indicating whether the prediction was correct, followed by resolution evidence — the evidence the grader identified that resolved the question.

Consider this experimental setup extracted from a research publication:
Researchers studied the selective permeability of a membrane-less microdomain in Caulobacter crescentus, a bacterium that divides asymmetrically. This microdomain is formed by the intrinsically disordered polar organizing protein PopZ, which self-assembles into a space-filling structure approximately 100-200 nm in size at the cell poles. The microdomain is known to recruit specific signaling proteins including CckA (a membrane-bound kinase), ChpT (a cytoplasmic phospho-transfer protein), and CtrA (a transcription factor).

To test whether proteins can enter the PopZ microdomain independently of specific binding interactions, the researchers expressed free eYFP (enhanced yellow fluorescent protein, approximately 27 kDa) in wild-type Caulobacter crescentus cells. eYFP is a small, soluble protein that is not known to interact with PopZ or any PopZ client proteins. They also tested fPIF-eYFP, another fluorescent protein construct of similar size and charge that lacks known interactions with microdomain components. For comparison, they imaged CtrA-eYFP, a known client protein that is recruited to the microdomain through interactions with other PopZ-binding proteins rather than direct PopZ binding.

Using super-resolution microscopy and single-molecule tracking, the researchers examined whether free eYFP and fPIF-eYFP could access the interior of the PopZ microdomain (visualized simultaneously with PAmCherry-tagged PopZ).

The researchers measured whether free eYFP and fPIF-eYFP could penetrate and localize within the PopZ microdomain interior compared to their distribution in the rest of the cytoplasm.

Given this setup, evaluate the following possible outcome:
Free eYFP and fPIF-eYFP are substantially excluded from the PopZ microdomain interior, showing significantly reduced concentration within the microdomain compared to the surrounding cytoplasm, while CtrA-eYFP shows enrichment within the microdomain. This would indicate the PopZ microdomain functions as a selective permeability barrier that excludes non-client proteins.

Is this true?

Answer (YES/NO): YES